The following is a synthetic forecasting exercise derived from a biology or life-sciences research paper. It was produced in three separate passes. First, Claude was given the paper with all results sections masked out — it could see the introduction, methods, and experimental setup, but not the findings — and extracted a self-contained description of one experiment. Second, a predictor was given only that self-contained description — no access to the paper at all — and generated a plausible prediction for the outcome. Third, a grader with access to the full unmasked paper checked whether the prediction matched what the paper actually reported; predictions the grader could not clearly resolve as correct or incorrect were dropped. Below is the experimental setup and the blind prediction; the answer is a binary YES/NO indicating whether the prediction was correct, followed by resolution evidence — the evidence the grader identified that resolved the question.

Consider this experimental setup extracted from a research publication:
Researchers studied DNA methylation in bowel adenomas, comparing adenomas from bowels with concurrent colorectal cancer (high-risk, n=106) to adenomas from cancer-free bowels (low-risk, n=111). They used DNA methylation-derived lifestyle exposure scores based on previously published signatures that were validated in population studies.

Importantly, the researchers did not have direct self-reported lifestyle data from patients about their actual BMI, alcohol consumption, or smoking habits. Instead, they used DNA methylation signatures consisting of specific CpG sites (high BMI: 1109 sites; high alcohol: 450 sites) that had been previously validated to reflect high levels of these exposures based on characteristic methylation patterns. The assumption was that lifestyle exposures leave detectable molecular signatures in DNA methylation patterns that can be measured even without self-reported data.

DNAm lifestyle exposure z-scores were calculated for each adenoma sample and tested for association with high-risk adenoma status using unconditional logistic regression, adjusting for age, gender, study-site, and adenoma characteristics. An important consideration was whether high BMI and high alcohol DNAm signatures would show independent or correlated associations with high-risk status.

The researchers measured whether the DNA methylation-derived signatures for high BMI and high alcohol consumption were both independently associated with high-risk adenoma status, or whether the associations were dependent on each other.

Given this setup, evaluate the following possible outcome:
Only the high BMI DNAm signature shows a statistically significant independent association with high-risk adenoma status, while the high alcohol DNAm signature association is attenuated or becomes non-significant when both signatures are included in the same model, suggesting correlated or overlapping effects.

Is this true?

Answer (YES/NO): NO